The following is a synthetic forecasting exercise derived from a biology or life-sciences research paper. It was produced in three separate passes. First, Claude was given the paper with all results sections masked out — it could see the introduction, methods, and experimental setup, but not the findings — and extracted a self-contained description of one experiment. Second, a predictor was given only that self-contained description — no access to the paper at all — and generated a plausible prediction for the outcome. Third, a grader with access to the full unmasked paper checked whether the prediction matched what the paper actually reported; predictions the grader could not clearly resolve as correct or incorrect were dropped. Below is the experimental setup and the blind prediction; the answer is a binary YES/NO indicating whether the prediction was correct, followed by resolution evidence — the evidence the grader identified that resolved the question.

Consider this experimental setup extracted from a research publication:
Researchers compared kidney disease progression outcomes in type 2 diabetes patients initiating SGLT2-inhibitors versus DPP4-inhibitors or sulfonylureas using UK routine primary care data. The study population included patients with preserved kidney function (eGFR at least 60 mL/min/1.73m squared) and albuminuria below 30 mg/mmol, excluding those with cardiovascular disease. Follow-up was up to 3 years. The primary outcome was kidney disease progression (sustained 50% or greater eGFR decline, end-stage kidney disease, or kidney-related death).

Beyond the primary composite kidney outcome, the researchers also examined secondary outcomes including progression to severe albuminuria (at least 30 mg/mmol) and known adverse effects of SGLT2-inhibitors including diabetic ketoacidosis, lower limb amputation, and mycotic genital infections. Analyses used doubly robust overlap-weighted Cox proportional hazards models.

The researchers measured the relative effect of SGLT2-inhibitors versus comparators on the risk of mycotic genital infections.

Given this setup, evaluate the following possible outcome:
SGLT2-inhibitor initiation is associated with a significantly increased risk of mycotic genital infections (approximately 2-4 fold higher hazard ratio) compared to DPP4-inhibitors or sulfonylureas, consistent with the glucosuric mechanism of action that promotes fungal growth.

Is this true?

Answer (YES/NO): YES